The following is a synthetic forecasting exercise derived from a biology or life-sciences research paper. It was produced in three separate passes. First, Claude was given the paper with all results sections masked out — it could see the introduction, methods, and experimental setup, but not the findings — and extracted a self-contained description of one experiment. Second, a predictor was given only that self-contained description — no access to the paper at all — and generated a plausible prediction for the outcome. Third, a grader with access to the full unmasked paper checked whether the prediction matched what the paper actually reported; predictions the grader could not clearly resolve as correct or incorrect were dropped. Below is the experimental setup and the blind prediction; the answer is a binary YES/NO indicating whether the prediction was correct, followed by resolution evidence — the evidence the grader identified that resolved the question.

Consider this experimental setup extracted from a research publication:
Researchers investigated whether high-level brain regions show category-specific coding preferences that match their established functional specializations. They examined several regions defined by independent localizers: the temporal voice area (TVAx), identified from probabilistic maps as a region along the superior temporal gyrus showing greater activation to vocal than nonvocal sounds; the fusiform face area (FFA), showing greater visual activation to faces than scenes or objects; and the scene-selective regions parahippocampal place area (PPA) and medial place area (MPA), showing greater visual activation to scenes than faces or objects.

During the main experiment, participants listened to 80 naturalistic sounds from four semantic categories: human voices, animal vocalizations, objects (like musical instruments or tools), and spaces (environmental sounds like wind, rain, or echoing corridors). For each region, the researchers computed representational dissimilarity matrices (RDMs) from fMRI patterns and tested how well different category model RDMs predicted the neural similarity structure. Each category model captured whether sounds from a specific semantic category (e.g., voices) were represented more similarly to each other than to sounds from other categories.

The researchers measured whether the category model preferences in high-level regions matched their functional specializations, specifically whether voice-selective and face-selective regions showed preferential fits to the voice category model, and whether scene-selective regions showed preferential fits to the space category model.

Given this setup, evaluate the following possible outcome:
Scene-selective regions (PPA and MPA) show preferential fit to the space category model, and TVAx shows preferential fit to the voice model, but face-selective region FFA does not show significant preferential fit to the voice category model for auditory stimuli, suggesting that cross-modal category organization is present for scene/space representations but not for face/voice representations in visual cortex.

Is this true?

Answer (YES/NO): NO